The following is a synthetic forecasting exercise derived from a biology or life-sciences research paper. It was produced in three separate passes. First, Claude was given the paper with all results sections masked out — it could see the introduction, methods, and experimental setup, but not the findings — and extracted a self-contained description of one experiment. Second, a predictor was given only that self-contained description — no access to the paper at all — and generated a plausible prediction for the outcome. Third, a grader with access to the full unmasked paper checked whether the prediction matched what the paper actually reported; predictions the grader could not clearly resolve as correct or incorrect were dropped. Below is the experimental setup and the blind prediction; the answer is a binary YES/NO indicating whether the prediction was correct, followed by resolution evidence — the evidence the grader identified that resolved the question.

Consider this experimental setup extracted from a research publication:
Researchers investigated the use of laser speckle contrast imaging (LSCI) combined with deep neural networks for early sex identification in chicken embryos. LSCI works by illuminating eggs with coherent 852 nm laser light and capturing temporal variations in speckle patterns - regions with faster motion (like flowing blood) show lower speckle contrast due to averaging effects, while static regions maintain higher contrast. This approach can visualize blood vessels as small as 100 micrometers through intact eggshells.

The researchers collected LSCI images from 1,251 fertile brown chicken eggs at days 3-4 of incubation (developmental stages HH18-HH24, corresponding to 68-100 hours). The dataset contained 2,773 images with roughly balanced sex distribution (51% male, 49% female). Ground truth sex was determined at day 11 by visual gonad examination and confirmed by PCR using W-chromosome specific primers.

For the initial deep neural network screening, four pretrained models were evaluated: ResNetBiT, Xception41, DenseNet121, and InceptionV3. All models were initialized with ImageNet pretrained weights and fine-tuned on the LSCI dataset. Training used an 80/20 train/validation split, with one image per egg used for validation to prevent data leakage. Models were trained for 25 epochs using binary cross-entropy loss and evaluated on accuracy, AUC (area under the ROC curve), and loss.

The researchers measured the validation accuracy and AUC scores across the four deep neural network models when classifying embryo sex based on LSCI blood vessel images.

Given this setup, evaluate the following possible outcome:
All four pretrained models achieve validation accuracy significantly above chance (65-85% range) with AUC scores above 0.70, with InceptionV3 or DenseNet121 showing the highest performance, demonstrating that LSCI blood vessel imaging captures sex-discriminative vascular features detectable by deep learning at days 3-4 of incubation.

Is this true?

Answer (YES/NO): NO